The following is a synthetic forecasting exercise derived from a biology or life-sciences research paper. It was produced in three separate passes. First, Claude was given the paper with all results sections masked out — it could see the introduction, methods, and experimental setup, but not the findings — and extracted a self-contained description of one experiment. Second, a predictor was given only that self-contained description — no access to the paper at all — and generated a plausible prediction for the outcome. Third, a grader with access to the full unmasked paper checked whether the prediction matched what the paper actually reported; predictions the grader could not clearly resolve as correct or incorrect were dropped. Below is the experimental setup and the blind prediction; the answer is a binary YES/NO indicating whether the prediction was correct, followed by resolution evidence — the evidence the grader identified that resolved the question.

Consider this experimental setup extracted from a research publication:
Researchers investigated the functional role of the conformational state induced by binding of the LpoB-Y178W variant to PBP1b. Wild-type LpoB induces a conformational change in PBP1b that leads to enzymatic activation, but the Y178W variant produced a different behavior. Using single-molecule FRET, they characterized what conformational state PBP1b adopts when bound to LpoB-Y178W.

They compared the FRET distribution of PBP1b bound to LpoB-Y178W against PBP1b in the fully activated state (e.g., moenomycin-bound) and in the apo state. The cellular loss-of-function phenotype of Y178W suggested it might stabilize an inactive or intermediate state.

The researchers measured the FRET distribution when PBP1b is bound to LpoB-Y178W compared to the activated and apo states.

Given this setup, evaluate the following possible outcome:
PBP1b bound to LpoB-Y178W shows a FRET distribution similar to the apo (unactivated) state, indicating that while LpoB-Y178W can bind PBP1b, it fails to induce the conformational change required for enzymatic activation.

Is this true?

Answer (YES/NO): NO